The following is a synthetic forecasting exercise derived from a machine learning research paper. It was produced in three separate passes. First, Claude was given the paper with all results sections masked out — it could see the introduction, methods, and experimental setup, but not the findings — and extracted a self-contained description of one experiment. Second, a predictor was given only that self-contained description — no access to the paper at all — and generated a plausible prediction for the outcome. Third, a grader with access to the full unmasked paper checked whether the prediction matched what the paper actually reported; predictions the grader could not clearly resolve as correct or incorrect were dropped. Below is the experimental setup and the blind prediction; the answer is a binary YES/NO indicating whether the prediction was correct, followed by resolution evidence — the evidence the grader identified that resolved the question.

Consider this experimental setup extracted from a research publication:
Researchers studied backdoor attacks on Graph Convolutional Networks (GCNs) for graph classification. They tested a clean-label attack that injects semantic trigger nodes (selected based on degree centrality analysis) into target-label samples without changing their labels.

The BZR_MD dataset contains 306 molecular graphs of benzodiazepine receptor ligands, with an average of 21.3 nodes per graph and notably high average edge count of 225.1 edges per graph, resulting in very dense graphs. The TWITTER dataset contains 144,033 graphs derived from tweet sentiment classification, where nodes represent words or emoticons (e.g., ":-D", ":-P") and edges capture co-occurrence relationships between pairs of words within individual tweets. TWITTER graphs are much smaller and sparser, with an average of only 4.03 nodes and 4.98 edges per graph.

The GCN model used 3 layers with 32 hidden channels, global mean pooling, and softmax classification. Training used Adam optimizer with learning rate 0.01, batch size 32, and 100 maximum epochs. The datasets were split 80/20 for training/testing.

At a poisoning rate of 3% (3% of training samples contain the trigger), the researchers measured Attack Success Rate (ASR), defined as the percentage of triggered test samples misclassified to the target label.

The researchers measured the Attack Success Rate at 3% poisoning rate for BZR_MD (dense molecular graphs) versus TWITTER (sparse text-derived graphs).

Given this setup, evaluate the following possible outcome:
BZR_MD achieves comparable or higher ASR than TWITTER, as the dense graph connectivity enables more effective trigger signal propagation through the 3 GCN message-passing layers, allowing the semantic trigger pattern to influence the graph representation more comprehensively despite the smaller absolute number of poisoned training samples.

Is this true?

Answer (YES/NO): NO